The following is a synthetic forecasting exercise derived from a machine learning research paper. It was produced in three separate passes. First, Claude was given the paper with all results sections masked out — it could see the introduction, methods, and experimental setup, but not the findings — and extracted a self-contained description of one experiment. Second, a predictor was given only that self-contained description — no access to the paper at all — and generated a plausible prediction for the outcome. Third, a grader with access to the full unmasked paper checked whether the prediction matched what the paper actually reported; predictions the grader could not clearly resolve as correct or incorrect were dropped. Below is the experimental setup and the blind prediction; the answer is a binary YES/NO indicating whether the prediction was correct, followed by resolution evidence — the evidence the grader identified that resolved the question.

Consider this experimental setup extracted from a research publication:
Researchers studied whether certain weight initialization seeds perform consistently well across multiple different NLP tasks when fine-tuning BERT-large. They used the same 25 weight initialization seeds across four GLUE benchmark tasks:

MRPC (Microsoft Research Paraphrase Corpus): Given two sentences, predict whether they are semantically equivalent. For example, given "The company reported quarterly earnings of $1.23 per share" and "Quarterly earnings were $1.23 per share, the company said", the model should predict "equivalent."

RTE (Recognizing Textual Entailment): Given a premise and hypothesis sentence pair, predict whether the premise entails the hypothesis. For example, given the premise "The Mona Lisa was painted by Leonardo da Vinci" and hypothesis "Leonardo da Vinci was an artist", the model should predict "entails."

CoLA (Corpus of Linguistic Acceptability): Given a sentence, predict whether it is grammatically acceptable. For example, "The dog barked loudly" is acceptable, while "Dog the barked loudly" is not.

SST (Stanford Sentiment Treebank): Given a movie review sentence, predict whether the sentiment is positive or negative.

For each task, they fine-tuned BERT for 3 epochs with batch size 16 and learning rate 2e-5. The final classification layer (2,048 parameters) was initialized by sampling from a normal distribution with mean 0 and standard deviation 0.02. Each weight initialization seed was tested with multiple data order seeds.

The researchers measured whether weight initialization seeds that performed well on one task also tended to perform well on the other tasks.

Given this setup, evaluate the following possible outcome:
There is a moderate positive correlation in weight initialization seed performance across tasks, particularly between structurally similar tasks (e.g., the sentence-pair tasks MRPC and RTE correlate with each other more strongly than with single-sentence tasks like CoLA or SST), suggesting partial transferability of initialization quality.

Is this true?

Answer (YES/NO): NO